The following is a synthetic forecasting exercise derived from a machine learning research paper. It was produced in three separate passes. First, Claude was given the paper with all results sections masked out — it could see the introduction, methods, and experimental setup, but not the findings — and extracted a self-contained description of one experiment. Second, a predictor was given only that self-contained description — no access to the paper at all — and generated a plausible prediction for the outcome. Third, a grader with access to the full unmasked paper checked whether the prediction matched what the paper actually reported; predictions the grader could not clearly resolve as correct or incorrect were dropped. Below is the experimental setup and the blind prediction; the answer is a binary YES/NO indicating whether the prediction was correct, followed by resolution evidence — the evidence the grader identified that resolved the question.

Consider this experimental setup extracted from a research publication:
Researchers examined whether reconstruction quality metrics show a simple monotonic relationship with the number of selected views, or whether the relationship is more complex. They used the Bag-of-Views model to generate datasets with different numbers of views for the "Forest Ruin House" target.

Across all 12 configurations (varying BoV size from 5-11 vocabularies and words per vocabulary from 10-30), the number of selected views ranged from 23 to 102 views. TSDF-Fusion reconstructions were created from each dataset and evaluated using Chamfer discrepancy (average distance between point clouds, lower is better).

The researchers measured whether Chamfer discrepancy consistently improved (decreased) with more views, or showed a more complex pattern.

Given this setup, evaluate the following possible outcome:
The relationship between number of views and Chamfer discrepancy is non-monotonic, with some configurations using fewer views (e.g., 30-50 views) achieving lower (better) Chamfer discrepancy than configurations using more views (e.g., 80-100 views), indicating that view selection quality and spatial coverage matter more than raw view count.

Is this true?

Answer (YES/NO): NO